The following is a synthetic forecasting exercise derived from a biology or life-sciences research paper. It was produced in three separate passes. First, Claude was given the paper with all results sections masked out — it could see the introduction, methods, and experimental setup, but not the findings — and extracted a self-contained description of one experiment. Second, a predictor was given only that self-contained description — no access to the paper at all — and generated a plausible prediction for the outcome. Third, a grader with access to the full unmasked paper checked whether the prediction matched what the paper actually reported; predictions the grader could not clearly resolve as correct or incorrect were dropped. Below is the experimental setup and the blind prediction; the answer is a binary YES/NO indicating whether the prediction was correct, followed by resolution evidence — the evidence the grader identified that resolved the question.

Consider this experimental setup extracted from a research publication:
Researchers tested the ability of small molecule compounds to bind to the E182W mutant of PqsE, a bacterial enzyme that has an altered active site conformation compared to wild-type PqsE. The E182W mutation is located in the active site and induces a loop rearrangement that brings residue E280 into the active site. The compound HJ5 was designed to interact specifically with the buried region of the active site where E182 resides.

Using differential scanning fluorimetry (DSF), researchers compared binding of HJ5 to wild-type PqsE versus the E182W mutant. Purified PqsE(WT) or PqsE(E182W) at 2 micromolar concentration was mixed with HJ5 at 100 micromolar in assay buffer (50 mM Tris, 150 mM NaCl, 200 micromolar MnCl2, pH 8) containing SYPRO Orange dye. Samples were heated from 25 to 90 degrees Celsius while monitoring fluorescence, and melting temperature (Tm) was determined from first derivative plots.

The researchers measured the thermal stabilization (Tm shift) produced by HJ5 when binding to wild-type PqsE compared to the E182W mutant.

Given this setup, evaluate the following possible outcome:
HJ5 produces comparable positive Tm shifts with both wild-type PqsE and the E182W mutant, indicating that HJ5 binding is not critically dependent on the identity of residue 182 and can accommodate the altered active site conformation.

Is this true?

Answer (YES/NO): NO